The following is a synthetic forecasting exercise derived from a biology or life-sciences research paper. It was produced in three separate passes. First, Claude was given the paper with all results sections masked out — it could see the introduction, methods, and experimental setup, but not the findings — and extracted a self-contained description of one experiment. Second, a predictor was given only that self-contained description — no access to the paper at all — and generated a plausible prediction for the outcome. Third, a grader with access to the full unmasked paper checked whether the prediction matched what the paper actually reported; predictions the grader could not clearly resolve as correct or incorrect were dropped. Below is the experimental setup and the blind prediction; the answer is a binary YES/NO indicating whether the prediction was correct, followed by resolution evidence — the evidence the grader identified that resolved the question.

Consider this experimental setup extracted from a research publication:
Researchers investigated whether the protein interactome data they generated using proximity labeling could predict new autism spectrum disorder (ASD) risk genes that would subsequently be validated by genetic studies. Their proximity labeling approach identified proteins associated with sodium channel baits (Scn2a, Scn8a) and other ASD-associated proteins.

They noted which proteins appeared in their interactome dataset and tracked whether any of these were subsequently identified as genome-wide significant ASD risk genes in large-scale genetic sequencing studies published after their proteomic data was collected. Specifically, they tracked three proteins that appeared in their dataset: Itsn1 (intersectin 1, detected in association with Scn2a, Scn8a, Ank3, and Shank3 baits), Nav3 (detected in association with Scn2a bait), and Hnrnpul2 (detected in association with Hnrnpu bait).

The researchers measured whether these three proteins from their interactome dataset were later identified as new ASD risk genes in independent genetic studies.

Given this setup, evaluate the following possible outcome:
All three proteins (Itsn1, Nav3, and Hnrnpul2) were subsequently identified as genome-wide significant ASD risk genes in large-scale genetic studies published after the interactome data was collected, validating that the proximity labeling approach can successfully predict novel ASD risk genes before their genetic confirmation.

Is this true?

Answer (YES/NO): YES